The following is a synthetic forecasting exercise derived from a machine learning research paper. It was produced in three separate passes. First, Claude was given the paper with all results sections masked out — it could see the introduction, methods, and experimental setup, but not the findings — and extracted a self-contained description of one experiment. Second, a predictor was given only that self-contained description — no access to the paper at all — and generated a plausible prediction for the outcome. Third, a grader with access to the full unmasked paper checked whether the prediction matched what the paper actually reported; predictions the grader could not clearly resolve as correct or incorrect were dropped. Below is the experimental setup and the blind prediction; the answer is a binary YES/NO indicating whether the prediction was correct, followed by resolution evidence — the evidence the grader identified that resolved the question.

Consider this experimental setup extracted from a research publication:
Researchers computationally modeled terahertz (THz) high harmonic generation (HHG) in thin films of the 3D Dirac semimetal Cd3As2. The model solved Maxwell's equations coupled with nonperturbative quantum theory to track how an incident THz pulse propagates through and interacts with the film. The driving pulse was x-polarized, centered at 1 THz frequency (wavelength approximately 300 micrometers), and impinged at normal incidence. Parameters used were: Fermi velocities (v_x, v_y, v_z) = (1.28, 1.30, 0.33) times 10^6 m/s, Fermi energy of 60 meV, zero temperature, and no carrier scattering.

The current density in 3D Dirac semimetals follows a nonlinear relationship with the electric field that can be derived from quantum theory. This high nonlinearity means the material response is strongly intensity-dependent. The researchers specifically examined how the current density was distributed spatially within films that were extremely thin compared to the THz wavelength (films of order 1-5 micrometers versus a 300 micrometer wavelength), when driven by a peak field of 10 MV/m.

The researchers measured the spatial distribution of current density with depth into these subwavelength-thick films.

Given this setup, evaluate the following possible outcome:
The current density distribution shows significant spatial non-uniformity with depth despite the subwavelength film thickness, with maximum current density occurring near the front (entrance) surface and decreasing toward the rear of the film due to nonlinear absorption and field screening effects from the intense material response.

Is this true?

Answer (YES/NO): NO